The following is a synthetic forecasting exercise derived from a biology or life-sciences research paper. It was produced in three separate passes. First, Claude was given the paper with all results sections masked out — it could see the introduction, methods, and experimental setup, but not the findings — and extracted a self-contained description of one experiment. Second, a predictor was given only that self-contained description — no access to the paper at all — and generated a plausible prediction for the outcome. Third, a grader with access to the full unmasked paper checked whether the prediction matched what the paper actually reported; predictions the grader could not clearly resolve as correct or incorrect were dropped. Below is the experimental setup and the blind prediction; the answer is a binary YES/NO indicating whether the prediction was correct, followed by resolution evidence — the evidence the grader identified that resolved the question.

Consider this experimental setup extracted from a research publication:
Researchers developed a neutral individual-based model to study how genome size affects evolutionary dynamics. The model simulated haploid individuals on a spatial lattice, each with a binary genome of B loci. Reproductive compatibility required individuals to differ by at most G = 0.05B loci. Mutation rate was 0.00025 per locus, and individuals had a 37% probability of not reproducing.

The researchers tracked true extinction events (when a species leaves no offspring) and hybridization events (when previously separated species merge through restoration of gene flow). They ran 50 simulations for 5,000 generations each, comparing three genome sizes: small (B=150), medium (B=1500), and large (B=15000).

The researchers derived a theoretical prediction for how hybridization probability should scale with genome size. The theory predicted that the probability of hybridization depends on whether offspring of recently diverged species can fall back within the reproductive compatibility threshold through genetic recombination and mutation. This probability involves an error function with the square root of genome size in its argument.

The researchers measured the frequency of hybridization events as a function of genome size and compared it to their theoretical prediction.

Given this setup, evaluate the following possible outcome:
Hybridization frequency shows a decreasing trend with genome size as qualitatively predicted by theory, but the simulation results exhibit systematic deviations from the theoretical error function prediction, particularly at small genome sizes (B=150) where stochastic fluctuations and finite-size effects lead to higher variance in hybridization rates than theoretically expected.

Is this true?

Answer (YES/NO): NO